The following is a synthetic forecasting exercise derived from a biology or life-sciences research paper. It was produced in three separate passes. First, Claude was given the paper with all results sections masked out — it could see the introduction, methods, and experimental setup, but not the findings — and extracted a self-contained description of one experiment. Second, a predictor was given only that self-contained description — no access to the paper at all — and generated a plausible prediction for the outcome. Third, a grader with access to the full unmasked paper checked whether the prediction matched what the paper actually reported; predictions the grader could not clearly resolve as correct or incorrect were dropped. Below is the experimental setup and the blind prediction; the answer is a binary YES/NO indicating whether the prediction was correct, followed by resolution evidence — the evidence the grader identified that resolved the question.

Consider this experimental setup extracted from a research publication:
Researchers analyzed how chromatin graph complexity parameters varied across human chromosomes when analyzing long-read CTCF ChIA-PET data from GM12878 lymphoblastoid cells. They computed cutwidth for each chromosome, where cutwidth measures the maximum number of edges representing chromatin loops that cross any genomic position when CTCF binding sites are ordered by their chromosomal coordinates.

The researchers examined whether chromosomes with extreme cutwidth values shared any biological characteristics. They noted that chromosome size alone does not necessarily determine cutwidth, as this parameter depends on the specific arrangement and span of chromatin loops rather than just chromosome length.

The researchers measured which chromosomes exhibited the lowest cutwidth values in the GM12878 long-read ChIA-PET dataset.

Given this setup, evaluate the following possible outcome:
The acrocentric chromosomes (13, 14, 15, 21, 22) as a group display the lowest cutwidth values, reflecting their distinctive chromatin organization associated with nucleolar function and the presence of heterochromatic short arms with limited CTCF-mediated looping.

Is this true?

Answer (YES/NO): NO